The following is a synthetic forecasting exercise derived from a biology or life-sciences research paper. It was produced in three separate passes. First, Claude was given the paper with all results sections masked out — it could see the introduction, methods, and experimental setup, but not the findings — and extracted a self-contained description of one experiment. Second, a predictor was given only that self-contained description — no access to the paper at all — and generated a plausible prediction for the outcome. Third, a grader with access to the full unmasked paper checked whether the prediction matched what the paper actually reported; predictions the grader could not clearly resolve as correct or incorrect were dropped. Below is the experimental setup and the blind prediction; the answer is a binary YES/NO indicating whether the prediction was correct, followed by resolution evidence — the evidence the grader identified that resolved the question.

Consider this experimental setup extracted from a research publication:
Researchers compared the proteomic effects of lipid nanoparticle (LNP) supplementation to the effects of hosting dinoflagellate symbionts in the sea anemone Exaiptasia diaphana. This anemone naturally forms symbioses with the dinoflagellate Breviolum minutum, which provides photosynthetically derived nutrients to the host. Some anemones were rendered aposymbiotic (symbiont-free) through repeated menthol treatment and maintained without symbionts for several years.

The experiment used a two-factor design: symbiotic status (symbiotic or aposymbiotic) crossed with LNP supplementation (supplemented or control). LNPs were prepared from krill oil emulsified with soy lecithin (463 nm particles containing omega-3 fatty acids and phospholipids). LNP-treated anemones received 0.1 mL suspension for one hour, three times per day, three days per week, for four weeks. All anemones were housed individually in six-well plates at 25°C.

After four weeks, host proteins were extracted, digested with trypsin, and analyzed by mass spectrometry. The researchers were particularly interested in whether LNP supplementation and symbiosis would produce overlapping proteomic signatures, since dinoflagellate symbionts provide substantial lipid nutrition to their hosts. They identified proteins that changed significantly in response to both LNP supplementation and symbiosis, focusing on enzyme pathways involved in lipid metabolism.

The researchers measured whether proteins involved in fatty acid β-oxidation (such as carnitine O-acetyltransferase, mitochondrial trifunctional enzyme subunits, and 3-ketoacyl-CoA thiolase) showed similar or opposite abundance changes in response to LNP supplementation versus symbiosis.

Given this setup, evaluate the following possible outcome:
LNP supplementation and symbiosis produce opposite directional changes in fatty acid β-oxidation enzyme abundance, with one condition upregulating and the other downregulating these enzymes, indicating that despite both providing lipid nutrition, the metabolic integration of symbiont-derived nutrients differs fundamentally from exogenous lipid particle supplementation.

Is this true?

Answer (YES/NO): NO